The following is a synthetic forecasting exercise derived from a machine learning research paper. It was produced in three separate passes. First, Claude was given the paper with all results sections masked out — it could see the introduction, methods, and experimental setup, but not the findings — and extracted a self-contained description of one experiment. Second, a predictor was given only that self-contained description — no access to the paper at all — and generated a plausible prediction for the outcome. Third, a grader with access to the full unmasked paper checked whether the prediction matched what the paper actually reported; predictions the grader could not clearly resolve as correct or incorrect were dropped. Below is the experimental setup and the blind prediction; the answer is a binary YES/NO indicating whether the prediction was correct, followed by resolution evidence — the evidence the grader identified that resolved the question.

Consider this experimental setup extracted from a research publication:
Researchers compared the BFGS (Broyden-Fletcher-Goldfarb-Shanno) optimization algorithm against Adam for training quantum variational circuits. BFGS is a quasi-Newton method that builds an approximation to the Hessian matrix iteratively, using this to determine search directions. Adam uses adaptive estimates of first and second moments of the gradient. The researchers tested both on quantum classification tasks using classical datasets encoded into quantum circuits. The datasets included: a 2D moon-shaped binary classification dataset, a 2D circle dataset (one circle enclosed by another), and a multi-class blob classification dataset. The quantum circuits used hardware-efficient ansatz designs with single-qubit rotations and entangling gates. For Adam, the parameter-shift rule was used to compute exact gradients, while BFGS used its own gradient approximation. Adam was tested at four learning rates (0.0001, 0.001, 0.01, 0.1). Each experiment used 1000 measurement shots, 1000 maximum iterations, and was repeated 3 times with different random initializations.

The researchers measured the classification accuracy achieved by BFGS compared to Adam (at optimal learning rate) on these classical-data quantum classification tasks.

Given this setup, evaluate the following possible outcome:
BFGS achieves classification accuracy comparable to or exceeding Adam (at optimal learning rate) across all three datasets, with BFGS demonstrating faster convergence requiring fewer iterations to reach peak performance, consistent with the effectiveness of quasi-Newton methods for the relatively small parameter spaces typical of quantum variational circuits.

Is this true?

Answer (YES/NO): NO